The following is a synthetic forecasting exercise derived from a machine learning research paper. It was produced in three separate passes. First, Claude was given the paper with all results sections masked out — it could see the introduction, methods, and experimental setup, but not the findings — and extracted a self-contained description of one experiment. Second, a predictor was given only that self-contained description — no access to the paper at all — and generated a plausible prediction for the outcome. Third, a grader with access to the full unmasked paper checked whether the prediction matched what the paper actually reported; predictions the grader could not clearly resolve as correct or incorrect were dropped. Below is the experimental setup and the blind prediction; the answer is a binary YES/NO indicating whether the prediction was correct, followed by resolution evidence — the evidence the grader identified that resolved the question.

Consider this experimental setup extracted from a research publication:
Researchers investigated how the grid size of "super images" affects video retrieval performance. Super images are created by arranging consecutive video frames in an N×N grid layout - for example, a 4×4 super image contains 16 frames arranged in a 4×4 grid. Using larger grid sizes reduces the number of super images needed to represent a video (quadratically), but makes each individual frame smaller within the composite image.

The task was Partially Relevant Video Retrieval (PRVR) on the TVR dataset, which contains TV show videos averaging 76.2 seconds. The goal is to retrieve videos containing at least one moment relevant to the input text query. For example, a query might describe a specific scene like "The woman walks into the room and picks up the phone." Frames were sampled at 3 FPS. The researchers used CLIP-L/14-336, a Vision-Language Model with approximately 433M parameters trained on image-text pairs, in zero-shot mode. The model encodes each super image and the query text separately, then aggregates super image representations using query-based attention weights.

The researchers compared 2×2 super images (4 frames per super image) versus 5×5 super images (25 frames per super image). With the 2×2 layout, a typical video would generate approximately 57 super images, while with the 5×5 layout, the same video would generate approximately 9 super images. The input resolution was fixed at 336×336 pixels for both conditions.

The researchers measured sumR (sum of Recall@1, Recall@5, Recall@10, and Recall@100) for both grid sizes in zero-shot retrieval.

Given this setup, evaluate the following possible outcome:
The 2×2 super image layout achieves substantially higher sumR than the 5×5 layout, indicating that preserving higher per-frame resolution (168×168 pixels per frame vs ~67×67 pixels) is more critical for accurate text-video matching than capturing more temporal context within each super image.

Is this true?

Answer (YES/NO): YES